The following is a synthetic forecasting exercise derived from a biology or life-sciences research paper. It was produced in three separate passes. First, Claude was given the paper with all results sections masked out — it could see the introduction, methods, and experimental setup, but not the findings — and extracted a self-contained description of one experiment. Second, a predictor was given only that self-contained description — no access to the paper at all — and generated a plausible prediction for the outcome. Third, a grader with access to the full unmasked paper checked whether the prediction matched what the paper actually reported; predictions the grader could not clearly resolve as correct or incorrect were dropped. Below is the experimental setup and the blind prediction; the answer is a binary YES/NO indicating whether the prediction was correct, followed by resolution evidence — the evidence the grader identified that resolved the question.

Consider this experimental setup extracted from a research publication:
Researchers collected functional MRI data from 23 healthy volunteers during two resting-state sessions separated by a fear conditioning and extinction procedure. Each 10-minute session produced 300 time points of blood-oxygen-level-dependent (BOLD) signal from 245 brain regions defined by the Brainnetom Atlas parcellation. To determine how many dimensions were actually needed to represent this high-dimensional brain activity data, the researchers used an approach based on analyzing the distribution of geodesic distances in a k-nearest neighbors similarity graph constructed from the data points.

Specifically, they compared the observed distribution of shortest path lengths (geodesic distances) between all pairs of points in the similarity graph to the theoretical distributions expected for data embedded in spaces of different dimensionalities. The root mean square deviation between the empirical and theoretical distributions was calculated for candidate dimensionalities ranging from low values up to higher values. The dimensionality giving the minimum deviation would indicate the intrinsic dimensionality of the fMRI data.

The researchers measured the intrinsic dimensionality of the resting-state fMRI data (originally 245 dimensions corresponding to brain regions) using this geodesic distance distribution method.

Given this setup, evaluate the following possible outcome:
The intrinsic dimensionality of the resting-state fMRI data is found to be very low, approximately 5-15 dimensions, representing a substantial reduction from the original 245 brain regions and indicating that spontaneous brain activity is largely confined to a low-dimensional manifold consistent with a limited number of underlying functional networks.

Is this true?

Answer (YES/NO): YES